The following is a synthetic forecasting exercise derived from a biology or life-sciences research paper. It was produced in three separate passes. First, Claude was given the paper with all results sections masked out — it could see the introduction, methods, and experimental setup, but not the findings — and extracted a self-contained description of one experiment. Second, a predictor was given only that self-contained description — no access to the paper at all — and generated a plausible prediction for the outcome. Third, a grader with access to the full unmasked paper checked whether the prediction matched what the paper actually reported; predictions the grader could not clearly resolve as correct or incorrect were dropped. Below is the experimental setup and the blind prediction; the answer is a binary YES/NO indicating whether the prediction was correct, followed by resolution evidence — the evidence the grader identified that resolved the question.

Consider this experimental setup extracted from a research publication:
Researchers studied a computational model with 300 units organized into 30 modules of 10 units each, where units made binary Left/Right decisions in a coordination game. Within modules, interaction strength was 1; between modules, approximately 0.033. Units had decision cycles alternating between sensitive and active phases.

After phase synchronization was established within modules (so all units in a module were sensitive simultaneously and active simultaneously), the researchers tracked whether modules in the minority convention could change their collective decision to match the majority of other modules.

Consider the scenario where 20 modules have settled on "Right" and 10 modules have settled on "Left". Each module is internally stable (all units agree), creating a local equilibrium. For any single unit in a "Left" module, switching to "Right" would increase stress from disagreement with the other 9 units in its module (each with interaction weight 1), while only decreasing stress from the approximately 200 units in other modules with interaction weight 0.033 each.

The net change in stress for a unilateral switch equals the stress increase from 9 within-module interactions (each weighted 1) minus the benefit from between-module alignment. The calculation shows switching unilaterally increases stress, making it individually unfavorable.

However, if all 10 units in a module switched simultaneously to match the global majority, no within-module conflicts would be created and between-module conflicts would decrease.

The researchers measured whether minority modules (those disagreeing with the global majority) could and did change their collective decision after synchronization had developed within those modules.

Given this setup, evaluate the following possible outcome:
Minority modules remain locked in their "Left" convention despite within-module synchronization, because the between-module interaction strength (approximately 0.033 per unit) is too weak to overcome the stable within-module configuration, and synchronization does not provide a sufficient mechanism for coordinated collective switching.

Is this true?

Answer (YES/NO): NO